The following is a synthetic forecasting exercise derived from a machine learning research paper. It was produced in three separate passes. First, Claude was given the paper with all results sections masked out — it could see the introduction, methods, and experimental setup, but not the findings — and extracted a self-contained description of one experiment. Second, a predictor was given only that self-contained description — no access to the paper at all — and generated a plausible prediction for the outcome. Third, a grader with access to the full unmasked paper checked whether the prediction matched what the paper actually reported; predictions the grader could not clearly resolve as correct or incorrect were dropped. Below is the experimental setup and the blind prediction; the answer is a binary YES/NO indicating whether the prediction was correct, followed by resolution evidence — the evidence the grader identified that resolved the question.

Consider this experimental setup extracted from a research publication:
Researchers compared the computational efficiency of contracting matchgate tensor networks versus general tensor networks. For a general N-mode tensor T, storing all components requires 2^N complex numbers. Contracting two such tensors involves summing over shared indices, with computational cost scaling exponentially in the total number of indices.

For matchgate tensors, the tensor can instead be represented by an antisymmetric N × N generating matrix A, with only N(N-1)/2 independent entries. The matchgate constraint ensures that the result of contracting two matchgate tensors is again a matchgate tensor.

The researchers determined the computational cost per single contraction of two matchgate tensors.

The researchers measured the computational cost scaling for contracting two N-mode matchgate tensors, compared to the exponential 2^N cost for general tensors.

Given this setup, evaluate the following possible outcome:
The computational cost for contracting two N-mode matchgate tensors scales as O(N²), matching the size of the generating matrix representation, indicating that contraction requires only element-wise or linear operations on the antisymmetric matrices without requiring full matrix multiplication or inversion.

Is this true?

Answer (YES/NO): YES